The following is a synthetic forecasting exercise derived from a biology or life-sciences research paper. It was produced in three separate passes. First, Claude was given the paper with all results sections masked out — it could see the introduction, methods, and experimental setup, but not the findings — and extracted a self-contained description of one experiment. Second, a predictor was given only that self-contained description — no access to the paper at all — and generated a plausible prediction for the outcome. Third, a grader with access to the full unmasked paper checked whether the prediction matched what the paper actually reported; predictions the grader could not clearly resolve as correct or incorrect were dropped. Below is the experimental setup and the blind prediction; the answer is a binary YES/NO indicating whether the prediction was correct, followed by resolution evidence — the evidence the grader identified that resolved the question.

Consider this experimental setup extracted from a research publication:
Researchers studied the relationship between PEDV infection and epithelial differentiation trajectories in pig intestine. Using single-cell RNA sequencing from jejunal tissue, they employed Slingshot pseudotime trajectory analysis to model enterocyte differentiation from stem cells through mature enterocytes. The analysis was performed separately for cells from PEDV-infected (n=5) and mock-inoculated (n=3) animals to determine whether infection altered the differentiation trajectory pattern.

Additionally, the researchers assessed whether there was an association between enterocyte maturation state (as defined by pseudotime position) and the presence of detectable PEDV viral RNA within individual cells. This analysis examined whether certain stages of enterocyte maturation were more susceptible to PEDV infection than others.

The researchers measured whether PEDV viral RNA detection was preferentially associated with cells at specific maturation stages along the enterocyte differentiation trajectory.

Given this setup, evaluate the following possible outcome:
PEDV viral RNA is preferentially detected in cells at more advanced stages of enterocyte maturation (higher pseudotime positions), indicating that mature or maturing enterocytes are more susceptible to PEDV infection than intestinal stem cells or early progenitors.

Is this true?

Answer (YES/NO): YES